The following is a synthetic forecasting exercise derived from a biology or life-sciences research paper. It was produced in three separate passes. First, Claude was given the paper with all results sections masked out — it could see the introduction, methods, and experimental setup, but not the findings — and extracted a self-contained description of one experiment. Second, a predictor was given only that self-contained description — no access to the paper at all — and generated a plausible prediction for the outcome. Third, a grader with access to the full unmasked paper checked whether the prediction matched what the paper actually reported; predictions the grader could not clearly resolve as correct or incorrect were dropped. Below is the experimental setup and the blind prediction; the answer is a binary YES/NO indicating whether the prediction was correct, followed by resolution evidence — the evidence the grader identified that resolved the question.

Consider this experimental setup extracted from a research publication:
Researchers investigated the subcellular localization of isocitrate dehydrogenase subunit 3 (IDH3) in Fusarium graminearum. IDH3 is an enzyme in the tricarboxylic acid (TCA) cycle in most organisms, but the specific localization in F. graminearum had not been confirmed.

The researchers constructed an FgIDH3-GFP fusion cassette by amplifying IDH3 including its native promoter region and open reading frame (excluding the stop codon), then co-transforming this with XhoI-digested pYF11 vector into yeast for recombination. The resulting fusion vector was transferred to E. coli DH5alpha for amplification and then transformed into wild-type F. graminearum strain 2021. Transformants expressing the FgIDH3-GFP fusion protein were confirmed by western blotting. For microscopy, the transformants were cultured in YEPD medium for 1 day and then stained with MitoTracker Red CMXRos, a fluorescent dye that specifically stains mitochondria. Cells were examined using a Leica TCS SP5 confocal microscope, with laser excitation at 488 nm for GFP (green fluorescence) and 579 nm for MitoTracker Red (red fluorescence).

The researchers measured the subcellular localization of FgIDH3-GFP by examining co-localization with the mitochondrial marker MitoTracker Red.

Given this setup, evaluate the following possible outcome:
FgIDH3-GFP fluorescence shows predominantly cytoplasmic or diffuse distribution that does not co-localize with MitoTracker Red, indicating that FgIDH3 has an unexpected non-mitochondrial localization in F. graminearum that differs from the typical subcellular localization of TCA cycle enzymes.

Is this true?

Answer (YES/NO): NO